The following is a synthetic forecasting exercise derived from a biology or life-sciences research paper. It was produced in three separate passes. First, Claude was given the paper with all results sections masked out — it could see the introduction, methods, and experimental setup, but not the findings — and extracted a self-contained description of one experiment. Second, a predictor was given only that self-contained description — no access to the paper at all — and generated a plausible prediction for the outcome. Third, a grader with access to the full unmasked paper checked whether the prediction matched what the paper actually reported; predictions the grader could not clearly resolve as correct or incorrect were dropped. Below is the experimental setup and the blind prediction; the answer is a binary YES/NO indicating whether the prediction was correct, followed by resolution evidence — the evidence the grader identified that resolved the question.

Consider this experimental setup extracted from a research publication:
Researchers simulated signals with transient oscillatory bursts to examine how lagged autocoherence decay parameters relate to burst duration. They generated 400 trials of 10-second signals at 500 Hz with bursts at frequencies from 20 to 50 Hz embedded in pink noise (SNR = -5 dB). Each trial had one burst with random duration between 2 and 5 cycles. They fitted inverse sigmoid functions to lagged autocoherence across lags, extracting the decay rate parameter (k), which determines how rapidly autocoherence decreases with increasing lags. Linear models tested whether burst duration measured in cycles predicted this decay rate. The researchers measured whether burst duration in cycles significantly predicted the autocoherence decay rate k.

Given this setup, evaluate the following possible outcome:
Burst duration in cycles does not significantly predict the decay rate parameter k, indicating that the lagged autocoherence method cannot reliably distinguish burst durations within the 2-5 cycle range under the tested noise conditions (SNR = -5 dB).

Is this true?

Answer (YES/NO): NO